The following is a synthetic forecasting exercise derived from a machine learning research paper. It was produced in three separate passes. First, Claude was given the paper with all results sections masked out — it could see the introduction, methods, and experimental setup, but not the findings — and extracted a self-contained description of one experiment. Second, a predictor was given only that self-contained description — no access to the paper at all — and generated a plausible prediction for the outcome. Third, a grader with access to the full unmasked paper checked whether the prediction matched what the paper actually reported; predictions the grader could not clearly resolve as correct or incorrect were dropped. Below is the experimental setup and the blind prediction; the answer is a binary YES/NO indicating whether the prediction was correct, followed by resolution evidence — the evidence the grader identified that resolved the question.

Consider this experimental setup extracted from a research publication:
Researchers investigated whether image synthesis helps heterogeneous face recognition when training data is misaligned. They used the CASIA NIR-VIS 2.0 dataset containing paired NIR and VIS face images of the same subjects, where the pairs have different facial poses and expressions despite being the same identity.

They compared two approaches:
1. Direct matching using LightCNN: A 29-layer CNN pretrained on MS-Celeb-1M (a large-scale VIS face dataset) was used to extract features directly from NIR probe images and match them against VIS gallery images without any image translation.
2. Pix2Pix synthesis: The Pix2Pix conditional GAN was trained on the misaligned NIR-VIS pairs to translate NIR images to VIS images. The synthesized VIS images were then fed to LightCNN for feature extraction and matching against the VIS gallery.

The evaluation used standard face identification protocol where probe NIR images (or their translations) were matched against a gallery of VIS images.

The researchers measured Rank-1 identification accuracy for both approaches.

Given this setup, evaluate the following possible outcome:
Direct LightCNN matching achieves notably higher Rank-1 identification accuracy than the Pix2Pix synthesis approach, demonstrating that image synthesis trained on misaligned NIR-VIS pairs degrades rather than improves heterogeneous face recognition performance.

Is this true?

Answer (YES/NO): YES